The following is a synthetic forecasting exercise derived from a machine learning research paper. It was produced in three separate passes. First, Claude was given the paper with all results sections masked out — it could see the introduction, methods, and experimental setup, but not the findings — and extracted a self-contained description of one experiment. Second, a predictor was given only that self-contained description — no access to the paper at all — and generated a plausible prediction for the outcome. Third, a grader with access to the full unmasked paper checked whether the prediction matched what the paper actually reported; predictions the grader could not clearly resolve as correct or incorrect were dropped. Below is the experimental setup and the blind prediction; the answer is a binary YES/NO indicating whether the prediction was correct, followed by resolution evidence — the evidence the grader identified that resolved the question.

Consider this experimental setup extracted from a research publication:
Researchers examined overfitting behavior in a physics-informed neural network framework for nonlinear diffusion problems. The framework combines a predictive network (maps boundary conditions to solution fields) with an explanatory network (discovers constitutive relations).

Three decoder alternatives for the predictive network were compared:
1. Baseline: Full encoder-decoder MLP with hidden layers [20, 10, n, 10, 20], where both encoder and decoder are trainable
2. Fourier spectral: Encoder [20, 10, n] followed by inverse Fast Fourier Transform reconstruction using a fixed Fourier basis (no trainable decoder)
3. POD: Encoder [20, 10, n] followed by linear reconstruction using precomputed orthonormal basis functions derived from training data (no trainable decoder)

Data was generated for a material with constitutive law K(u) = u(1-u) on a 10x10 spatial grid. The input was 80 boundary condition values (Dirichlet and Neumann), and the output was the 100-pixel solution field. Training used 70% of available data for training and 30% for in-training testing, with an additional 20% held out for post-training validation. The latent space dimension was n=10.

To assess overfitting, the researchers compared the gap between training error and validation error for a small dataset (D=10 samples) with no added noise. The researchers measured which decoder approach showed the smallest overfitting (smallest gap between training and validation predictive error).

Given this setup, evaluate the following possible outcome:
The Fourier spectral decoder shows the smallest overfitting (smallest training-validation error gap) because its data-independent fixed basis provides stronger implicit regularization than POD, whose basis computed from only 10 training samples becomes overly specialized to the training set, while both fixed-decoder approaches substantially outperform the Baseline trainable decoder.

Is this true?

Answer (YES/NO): NO